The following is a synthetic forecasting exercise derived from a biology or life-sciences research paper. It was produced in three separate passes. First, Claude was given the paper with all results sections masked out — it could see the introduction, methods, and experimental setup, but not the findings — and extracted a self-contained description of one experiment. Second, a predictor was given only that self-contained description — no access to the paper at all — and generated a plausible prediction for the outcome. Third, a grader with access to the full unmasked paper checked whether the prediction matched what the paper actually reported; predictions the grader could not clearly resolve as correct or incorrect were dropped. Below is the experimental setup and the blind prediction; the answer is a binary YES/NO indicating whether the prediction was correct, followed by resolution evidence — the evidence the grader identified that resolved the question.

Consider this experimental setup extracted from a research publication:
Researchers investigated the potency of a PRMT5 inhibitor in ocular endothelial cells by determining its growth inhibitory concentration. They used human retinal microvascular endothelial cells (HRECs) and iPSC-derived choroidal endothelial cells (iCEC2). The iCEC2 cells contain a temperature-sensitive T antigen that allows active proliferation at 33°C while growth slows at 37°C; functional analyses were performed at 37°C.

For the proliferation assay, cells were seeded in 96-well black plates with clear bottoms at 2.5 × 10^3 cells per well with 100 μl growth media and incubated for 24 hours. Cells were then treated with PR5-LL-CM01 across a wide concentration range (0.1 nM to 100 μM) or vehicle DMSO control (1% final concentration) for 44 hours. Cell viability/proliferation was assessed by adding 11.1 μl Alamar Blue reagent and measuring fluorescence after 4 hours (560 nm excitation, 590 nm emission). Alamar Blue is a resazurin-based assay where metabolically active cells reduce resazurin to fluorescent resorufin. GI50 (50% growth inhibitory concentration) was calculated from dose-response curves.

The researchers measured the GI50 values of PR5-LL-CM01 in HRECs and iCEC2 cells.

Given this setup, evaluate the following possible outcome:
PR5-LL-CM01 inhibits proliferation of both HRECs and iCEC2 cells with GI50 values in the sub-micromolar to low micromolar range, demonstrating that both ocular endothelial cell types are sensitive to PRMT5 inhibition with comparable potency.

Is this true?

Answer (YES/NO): YES